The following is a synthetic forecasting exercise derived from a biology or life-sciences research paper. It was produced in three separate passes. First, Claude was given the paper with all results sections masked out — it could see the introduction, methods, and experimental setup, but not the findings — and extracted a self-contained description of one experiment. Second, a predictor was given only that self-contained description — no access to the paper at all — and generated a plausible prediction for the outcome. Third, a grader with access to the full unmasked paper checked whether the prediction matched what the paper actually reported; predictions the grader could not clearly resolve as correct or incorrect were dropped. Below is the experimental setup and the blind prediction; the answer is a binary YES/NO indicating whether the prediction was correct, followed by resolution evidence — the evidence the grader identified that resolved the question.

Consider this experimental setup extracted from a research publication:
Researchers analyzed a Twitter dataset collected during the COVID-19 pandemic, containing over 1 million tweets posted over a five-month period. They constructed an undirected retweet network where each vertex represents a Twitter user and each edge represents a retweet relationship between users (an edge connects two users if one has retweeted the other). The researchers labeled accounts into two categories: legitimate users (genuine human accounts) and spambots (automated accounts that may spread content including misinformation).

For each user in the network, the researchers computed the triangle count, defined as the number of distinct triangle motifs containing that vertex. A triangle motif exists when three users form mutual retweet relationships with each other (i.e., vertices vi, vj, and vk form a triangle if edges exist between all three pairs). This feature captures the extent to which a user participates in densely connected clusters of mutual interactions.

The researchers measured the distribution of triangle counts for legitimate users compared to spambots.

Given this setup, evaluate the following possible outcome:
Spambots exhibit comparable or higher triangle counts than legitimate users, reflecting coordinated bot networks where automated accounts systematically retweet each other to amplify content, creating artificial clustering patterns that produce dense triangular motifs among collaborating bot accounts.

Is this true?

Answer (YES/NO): NO